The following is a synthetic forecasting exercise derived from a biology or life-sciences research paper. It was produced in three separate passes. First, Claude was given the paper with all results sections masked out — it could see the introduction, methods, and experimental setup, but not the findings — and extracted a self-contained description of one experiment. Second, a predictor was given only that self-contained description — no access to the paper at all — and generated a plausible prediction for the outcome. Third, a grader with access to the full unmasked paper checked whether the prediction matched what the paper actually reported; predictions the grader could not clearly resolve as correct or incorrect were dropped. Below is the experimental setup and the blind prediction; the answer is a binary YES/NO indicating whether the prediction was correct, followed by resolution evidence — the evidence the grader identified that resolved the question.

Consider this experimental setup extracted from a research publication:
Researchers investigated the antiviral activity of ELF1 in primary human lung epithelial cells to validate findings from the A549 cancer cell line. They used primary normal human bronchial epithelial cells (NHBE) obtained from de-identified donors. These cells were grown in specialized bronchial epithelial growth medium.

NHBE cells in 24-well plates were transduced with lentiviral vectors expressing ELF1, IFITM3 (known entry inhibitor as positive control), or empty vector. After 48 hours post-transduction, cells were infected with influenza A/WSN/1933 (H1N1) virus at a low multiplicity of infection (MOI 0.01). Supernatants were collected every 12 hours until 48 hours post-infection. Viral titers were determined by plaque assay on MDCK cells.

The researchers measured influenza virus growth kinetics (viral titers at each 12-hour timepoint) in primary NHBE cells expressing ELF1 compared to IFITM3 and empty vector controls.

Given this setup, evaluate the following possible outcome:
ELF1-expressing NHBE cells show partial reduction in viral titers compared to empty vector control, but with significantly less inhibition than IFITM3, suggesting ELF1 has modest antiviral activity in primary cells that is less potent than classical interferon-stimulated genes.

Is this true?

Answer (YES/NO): NO